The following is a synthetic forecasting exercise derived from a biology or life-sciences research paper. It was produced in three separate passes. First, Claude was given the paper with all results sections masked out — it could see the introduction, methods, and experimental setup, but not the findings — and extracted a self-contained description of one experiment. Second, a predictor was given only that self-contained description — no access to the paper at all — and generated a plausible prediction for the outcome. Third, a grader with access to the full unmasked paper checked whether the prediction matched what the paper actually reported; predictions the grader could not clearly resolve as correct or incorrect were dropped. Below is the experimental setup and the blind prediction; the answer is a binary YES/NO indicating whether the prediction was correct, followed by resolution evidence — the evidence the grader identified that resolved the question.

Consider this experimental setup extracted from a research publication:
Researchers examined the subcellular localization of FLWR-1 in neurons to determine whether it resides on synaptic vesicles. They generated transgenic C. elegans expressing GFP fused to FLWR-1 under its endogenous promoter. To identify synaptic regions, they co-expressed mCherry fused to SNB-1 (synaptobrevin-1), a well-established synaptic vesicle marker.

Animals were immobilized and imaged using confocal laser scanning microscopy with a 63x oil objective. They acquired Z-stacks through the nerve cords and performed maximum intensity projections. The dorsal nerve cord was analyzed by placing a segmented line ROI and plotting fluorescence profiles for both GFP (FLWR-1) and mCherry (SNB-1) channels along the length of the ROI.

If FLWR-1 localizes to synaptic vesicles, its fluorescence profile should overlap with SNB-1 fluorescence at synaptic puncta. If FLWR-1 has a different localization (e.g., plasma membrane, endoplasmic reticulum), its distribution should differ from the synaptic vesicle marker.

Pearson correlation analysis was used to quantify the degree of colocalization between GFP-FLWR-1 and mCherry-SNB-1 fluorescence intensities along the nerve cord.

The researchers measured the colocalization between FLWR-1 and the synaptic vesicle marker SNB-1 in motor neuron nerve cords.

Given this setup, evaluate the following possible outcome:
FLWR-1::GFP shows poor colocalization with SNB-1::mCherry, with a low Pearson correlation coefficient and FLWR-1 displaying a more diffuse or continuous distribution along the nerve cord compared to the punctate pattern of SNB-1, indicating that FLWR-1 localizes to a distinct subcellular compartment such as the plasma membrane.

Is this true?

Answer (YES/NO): NO